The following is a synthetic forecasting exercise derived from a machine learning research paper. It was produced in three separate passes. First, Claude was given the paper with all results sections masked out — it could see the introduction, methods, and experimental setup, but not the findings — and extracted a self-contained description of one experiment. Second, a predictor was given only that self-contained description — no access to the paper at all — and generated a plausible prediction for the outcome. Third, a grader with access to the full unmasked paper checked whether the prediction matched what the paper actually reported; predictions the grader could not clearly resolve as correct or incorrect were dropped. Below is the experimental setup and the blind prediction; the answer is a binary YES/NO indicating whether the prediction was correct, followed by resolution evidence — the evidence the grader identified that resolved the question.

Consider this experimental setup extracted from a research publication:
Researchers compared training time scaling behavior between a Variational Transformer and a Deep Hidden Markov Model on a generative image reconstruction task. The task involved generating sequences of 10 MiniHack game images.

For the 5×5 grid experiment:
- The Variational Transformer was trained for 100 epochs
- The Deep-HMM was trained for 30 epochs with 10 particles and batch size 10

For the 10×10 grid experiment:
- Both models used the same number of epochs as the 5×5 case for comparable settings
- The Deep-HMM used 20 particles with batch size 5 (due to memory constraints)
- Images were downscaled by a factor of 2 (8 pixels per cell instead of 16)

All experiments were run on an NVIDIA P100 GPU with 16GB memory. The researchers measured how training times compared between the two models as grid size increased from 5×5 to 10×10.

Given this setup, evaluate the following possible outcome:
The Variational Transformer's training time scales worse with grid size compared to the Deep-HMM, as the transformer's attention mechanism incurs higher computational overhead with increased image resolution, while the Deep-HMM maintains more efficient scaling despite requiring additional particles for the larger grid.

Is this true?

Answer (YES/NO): NO